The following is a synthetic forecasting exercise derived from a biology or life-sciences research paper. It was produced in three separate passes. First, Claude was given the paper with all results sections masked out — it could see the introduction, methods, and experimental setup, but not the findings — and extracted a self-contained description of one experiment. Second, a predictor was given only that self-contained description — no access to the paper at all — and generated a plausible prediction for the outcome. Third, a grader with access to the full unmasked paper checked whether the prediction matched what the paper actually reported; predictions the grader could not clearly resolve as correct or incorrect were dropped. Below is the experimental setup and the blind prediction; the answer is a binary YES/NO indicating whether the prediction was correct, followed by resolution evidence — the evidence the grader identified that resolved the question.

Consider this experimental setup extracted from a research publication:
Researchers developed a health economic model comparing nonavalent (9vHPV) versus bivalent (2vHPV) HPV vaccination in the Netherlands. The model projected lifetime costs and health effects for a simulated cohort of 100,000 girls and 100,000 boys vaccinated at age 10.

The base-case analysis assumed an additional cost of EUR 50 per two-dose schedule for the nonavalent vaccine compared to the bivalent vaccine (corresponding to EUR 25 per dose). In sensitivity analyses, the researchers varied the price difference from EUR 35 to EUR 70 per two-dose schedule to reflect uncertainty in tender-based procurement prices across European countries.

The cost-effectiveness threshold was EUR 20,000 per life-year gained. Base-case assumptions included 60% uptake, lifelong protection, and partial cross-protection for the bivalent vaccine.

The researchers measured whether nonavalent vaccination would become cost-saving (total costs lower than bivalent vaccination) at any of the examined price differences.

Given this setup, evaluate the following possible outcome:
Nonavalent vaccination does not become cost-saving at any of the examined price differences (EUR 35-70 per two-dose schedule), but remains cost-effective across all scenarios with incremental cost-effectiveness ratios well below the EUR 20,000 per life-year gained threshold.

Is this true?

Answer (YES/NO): NO